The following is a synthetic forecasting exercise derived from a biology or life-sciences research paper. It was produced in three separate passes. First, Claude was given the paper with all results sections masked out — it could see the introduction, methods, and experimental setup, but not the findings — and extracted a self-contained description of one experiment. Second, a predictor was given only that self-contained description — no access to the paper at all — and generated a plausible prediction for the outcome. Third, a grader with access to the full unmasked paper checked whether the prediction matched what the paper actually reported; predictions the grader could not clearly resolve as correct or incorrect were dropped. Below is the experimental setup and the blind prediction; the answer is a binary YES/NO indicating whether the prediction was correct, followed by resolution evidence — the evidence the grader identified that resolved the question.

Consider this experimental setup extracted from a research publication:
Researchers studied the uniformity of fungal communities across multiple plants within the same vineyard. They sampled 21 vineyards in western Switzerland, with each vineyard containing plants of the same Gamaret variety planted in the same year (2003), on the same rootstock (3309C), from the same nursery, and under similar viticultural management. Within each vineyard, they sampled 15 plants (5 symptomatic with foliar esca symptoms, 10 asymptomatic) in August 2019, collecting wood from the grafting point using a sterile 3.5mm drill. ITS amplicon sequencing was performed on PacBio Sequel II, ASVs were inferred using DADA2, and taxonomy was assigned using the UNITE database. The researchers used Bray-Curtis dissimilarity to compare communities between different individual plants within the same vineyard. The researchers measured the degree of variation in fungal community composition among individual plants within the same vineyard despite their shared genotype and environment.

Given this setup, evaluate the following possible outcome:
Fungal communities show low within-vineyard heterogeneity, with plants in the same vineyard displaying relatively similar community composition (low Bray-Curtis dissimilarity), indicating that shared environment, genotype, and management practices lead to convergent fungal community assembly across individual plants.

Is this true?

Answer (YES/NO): NO